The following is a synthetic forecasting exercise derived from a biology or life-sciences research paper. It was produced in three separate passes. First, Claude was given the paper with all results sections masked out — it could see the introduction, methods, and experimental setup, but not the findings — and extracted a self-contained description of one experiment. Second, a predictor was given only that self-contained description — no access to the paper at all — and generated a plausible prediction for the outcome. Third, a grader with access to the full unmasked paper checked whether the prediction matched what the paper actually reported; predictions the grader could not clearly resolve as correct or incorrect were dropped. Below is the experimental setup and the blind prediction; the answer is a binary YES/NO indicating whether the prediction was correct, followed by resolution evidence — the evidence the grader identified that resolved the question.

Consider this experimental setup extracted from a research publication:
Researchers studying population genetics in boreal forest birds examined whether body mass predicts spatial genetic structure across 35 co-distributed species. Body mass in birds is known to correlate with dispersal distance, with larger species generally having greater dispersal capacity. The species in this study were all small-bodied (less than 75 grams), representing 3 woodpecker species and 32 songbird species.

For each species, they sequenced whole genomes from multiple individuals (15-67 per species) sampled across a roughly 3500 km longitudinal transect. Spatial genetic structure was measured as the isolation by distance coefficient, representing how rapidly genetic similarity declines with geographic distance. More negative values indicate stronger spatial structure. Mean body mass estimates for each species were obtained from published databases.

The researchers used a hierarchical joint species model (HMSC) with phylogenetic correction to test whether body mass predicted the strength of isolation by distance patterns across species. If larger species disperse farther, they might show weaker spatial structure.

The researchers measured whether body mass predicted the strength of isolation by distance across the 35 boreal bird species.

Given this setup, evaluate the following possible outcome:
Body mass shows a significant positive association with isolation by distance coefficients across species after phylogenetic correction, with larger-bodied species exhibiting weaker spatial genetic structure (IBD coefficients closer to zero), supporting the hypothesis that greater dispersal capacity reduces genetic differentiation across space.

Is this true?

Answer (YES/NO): NO